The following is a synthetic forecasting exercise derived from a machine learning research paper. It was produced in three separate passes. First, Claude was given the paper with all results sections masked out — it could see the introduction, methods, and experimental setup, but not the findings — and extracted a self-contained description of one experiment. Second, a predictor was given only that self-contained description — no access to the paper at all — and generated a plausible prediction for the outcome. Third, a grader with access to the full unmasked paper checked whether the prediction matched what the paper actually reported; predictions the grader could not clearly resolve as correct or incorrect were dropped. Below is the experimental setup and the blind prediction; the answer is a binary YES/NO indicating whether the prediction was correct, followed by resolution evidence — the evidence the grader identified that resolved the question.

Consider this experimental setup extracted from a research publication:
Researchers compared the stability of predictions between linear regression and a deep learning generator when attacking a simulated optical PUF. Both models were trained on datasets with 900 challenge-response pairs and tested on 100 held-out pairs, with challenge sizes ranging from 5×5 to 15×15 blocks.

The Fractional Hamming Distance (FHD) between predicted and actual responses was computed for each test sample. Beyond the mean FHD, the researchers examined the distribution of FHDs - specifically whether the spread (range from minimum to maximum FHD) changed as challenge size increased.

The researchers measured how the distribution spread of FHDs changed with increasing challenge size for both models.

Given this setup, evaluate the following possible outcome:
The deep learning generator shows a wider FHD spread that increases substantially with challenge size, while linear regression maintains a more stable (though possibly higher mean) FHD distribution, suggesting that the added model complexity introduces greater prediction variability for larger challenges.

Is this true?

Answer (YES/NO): NO